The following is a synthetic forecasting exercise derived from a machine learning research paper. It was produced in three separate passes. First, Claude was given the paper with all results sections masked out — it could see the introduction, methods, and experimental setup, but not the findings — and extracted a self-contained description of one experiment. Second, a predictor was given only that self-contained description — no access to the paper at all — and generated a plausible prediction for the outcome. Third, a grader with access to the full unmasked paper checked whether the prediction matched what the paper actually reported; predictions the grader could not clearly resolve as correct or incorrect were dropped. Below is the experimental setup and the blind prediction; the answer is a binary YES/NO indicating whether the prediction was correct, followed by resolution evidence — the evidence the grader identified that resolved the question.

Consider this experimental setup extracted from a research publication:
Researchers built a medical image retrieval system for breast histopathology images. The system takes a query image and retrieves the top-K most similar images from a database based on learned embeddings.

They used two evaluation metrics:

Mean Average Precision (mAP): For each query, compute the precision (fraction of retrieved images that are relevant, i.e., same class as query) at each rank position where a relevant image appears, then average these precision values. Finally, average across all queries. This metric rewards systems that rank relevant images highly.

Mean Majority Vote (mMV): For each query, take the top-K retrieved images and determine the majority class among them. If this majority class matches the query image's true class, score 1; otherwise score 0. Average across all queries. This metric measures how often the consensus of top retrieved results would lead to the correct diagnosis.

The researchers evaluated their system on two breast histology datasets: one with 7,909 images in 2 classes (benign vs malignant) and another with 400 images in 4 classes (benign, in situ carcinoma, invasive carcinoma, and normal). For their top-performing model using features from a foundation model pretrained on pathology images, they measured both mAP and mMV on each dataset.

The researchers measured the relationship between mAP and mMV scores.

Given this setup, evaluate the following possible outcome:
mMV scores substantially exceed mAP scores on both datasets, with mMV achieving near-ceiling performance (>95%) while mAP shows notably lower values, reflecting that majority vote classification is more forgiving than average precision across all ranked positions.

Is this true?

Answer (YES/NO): NO